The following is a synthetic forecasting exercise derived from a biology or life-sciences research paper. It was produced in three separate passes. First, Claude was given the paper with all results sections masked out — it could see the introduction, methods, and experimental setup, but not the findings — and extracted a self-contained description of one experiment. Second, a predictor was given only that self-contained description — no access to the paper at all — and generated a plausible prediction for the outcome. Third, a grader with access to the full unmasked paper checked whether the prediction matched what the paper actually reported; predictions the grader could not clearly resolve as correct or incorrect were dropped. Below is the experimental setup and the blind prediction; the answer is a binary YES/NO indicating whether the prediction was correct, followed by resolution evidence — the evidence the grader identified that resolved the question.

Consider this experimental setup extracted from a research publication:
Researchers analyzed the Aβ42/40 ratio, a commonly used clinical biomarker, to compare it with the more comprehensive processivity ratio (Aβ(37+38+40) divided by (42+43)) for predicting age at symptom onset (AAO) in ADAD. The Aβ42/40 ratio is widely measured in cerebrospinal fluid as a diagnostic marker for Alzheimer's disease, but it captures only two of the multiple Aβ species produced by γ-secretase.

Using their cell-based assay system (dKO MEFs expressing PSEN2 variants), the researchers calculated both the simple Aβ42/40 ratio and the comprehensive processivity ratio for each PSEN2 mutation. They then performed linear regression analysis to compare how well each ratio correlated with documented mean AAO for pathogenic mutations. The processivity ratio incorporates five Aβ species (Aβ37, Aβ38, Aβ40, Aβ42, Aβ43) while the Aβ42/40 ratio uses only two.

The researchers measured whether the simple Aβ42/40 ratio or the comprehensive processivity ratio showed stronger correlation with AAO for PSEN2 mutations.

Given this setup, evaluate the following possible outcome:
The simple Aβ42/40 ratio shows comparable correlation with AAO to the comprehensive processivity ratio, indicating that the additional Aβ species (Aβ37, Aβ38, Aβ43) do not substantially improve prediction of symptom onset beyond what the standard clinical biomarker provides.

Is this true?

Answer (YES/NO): YES